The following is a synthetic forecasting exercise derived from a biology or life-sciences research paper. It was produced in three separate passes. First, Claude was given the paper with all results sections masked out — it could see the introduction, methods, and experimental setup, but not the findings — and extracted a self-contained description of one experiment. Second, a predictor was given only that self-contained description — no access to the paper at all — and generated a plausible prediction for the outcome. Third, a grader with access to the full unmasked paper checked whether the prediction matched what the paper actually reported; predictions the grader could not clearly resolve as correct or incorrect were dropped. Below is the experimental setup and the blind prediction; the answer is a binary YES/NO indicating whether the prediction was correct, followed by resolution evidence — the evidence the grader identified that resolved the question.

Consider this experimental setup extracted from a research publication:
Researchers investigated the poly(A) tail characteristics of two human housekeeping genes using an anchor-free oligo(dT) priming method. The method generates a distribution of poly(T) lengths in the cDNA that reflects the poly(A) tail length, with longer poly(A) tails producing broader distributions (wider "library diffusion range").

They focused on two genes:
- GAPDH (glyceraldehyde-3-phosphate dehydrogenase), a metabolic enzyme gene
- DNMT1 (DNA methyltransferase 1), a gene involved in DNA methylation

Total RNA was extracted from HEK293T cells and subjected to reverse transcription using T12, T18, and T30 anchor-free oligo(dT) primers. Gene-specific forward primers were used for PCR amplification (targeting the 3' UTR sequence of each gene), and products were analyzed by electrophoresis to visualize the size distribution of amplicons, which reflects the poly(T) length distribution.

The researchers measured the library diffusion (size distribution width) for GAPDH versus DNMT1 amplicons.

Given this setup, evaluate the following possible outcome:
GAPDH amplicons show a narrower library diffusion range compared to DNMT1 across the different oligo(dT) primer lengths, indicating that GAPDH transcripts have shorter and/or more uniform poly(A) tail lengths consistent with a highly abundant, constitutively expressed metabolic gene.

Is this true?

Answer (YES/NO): YES